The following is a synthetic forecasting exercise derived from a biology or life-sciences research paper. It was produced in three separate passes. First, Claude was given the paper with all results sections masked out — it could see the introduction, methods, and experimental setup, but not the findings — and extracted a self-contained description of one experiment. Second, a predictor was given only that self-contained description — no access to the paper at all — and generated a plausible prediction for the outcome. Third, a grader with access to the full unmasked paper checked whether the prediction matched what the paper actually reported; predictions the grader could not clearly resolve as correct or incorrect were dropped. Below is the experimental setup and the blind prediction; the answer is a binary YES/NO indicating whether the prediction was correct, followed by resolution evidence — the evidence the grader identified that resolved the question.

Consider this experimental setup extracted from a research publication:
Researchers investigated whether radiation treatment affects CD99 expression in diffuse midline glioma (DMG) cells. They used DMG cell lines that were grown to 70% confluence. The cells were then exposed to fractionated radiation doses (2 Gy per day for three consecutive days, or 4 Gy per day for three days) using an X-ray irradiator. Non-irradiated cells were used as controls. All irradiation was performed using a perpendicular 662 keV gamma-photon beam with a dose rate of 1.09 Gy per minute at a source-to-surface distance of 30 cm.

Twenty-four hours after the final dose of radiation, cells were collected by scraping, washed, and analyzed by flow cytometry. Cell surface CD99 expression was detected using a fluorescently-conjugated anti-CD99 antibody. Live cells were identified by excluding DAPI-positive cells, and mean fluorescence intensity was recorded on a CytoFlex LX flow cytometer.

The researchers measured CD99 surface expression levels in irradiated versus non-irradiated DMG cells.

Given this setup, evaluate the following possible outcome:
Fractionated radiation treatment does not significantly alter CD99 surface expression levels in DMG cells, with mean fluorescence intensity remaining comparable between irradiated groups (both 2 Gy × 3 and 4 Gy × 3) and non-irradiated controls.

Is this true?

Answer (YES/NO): NO